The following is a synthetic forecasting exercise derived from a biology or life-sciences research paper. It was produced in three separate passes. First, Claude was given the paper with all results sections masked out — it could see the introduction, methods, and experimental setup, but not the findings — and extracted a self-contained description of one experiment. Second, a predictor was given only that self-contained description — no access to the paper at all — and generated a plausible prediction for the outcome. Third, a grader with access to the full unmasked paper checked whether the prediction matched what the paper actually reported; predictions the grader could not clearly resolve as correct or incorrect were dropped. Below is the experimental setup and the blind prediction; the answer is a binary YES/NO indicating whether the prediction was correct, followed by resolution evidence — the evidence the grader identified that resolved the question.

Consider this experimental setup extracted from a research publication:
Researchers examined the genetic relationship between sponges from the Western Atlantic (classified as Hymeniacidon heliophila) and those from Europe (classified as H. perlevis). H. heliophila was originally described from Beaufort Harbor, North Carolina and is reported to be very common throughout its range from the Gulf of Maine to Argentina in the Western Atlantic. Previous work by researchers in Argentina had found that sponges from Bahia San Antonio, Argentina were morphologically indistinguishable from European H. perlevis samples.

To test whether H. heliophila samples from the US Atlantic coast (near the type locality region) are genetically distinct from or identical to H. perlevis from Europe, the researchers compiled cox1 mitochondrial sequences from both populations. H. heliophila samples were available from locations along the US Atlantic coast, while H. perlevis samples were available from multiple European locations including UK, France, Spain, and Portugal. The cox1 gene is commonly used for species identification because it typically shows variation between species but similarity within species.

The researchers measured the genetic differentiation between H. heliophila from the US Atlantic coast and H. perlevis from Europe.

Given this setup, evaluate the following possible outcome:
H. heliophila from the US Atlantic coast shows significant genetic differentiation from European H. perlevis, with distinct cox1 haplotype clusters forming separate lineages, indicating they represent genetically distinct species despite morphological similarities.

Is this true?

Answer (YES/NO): NO